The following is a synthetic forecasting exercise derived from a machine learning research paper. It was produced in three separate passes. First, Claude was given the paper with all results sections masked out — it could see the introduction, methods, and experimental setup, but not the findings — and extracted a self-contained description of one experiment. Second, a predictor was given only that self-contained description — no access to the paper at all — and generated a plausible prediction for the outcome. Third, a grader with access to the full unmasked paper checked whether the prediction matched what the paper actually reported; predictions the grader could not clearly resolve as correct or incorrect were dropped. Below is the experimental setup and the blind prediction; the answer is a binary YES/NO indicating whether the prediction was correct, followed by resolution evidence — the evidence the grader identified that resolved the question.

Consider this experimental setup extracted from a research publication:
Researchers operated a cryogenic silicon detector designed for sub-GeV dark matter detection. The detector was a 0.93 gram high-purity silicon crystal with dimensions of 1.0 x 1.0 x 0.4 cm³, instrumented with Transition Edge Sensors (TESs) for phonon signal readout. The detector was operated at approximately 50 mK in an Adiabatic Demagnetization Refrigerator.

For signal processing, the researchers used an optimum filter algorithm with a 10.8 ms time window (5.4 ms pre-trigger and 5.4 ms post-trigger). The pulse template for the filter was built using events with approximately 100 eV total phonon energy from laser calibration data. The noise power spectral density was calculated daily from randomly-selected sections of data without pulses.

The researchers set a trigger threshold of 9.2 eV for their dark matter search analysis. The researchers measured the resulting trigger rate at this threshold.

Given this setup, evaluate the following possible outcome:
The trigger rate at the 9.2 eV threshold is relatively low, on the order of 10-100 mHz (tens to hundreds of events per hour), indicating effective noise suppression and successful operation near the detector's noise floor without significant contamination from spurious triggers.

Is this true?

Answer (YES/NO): NO